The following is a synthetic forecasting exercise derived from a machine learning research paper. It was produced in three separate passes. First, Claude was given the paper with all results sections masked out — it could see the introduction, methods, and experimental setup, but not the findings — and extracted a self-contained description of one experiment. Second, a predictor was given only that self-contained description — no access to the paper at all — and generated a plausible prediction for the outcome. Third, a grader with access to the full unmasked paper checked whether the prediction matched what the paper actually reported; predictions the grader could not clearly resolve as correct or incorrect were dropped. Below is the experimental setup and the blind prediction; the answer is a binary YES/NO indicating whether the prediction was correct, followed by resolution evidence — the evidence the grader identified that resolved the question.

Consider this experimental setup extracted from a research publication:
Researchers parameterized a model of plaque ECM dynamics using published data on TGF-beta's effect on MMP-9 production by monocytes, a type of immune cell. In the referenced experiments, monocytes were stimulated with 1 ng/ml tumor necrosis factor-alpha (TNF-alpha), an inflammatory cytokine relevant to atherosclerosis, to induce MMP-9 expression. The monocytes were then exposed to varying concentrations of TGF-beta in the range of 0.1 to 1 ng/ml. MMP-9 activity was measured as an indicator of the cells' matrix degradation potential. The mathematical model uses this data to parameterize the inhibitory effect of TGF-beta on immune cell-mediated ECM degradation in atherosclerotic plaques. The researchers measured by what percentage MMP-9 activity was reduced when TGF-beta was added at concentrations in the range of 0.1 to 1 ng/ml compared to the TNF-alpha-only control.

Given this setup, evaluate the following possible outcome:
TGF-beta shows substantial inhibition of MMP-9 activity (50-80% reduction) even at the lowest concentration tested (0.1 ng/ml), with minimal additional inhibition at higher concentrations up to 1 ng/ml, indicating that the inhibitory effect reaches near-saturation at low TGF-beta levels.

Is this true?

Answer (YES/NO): NO